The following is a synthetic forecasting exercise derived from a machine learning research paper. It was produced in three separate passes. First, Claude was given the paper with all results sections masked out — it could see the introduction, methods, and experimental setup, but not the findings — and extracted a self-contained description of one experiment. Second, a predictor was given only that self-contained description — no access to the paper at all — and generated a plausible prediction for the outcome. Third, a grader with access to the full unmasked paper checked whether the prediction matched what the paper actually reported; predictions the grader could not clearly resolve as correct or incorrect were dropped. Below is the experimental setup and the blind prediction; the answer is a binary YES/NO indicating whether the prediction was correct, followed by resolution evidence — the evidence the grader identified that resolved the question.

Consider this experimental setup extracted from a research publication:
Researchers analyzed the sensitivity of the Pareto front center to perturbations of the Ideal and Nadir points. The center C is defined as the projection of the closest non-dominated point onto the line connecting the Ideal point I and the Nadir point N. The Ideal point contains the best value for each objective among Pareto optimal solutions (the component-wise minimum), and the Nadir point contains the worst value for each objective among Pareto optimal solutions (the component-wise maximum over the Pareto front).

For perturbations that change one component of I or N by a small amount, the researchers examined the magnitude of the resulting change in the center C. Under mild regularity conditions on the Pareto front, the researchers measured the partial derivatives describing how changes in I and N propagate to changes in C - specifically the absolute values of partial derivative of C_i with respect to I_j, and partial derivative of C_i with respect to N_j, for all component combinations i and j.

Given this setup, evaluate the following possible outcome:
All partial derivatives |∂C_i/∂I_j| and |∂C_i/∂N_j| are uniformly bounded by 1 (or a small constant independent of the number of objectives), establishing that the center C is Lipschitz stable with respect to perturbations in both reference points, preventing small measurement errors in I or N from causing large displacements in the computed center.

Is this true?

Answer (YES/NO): YES